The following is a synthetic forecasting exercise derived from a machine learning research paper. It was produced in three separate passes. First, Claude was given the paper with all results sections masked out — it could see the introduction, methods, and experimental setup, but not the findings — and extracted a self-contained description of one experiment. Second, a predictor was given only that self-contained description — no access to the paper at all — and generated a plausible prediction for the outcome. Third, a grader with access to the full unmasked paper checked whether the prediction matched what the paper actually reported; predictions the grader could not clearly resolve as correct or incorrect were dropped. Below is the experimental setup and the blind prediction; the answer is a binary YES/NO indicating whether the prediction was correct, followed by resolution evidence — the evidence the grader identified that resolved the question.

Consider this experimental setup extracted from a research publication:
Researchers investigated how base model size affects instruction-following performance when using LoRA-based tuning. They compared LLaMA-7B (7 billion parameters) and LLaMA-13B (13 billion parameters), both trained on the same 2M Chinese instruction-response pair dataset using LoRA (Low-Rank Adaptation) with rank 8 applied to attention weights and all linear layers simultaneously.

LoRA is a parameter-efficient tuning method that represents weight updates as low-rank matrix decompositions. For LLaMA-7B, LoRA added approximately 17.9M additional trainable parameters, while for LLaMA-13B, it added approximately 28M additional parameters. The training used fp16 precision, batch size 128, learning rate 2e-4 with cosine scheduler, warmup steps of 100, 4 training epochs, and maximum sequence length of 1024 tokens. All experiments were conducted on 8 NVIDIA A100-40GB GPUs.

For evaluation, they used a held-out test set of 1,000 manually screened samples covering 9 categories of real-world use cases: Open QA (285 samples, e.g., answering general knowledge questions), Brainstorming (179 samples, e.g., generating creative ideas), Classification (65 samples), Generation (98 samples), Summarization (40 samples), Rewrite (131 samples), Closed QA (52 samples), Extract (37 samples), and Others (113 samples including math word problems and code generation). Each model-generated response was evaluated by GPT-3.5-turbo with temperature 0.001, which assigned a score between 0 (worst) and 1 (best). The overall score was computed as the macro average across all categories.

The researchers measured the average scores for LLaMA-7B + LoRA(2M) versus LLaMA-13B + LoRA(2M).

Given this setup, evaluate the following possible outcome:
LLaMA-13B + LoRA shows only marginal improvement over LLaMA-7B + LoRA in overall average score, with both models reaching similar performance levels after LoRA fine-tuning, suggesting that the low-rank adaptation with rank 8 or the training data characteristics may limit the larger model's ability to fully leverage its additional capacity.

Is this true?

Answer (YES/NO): NO